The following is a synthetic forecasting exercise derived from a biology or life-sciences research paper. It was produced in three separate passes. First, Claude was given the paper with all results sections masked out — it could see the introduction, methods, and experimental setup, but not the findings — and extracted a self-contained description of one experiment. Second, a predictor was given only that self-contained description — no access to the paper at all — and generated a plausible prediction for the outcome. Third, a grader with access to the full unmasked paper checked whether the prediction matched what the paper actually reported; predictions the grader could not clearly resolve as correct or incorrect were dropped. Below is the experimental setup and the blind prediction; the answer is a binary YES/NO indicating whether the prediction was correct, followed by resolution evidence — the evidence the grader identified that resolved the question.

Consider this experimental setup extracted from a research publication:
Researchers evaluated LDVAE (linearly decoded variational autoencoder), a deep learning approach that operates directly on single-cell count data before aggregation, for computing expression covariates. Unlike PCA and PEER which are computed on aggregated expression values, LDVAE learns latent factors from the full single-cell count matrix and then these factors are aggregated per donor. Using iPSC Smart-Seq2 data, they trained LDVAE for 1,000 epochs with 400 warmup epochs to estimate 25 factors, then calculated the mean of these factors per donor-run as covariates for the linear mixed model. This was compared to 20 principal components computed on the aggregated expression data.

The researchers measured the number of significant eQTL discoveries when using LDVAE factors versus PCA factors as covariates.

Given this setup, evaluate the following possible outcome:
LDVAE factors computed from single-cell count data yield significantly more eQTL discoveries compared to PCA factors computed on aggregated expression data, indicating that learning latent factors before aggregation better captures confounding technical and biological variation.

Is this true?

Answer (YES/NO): NO